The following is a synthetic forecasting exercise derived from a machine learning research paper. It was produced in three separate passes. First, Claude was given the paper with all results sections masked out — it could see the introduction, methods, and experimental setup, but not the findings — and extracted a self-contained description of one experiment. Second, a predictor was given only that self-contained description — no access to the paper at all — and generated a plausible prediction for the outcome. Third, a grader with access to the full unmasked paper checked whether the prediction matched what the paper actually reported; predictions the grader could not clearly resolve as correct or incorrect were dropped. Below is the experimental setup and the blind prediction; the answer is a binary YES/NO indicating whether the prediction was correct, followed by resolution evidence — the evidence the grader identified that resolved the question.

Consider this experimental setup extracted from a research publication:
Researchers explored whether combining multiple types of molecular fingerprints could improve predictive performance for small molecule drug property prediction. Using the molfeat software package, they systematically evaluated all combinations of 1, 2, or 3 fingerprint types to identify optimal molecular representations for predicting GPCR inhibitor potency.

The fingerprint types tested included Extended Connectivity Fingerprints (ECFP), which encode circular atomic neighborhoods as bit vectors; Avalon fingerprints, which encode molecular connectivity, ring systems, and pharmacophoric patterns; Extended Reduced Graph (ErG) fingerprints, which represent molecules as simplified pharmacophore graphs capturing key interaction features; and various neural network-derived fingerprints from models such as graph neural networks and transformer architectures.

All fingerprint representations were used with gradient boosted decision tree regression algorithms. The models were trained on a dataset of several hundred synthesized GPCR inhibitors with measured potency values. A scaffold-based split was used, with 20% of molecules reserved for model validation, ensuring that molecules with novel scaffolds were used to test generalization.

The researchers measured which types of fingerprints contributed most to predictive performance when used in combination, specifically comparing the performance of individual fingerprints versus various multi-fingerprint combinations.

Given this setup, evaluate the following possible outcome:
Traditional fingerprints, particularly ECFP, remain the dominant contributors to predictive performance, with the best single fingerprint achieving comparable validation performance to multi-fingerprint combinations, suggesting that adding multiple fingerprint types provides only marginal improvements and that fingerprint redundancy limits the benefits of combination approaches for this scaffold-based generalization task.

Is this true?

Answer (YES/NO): NO